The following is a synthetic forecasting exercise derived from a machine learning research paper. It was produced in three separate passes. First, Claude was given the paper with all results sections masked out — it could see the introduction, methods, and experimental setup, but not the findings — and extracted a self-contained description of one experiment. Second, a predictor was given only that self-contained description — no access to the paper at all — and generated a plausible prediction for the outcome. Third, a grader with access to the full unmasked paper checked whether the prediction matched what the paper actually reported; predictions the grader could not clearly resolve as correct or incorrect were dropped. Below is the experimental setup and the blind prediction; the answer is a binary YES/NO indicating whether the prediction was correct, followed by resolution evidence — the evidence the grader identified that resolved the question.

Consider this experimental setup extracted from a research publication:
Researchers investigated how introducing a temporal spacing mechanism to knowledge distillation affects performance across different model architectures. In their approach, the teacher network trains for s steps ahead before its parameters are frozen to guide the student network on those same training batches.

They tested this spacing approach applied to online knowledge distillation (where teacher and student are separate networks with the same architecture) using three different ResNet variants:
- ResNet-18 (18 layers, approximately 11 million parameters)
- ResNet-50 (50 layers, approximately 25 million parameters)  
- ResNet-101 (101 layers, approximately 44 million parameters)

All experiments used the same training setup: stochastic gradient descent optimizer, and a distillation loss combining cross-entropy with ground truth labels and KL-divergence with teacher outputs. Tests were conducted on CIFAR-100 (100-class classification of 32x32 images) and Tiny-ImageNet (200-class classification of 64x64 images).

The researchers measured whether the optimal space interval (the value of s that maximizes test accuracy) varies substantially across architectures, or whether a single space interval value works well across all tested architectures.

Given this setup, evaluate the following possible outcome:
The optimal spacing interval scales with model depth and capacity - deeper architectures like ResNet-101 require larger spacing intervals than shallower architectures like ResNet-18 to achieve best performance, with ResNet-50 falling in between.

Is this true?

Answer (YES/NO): NO